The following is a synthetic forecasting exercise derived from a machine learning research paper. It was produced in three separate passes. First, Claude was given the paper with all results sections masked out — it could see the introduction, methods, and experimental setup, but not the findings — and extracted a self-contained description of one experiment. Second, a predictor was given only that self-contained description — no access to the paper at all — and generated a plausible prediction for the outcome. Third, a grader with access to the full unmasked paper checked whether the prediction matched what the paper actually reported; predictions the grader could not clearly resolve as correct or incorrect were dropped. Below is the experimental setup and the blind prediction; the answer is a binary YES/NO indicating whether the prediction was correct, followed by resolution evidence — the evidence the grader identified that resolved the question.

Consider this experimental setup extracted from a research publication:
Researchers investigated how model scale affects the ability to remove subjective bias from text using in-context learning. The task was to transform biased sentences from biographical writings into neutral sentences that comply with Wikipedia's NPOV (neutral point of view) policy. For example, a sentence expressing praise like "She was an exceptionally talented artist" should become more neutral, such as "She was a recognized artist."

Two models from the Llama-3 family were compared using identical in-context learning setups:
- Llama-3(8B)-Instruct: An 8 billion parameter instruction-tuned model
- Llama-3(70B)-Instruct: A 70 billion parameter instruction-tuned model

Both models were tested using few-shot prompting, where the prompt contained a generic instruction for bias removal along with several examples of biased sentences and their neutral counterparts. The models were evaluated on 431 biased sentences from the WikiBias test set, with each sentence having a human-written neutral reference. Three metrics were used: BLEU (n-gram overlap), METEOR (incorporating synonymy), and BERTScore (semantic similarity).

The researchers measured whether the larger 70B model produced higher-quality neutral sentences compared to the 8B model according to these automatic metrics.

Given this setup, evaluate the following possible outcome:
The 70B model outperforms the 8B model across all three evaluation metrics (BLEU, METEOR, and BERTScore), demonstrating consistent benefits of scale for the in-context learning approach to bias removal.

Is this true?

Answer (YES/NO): NO